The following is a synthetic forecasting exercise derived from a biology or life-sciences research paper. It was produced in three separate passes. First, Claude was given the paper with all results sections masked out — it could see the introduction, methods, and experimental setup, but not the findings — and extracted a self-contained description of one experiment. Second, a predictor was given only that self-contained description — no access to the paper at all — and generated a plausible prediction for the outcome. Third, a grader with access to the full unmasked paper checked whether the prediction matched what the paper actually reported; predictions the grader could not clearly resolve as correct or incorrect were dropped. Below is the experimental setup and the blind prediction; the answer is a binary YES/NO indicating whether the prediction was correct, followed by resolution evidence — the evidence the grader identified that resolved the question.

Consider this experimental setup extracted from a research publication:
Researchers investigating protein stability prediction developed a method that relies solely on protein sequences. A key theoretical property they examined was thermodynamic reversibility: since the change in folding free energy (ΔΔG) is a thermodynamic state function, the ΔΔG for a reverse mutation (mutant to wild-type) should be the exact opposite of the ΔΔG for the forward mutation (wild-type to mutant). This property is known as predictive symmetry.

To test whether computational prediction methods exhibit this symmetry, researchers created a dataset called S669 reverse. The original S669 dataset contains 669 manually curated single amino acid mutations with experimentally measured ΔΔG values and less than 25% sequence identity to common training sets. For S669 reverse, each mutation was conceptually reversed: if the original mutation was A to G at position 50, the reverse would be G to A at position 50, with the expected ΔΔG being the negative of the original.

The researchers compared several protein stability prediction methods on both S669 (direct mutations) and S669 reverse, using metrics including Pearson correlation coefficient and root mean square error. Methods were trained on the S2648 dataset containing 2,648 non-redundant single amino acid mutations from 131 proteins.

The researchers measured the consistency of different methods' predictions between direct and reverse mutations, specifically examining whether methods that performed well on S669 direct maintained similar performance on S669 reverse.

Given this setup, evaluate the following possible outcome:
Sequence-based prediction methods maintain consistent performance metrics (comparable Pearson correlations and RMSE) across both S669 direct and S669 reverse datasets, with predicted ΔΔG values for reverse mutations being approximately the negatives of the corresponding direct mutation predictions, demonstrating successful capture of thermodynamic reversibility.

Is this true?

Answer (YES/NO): NO